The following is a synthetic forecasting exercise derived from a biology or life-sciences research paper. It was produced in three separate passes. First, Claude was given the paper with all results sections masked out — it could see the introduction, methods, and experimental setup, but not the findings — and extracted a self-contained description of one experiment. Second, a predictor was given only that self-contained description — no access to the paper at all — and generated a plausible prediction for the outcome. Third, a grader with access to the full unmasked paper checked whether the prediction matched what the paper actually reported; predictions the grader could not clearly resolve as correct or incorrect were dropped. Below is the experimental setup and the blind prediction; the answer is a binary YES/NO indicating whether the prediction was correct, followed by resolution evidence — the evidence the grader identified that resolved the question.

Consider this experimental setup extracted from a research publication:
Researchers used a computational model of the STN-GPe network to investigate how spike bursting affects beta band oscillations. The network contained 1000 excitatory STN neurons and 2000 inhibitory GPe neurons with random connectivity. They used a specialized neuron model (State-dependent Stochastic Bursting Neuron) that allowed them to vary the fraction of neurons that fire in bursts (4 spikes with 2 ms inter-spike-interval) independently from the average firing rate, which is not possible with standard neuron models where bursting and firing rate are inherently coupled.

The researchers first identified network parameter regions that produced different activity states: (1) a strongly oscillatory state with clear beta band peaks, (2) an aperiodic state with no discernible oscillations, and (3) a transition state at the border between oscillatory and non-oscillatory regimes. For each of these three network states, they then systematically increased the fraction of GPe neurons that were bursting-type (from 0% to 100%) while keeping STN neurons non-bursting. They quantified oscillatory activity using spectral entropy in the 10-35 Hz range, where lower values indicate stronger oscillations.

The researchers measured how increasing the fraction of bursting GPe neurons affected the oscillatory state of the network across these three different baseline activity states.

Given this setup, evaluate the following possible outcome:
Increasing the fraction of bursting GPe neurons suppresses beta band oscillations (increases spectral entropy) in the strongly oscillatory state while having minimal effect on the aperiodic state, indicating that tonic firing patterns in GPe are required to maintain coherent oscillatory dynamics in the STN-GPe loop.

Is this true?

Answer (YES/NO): NO